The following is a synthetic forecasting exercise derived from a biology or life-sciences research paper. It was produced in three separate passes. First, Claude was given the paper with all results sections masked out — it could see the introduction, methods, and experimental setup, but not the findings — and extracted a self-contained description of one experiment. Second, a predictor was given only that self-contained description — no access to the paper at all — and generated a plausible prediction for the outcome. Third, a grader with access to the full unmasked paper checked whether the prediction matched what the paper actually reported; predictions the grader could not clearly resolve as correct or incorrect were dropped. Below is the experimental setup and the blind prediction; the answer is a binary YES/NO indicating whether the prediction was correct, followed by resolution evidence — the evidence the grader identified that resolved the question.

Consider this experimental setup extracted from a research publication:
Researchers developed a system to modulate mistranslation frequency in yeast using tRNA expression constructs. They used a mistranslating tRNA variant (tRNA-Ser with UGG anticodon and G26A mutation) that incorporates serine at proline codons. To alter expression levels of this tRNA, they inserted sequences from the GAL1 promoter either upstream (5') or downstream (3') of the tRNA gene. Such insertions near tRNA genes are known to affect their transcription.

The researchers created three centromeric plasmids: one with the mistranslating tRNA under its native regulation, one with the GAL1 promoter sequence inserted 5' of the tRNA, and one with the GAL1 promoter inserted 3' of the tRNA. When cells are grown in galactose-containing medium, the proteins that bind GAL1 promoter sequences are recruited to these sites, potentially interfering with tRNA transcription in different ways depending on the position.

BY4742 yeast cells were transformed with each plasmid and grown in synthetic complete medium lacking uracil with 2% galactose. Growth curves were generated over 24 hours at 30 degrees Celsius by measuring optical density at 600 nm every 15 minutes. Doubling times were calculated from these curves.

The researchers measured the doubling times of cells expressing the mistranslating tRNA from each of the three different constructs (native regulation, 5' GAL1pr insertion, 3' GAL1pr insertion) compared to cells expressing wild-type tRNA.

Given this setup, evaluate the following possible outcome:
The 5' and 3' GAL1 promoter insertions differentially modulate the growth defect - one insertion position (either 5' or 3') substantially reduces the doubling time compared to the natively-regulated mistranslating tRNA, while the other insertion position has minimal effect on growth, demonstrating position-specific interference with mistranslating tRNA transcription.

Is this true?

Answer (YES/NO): NO